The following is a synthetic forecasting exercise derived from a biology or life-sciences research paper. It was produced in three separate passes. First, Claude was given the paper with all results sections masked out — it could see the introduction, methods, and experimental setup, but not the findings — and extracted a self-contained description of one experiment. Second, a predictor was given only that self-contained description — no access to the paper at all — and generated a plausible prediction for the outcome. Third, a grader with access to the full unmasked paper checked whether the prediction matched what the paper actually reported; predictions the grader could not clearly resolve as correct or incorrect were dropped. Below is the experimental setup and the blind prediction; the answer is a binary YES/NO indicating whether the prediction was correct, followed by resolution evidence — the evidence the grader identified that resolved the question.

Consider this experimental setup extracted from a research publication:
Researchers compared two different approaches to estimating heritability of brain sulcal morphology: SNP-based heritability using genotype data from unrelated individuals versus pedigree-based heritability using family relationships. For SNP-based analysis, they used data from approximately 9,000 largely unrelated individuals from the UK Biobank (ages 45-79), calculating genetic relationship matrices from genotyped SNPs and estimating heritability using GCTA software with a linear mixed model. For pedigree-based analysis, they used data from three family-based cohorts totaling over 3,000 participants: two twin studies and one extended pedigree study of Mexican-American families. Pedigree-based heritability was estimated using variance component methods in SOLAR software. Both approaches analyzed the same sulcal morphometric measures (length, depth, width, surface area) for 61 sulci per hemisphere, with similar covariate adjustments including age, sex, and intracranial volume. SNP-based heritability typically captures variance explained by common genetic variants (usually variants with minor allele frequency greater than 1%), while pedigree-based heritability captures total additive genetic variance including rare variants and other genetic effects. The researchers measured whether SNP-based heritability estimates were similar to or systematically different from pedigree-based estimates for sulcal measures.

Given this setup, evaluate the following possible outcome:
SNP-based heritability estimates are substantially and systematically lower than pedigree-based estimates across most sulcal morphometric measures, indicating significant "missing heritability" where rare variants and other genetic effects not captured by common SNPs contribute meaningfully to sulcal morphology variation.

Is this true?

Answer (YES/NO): YES